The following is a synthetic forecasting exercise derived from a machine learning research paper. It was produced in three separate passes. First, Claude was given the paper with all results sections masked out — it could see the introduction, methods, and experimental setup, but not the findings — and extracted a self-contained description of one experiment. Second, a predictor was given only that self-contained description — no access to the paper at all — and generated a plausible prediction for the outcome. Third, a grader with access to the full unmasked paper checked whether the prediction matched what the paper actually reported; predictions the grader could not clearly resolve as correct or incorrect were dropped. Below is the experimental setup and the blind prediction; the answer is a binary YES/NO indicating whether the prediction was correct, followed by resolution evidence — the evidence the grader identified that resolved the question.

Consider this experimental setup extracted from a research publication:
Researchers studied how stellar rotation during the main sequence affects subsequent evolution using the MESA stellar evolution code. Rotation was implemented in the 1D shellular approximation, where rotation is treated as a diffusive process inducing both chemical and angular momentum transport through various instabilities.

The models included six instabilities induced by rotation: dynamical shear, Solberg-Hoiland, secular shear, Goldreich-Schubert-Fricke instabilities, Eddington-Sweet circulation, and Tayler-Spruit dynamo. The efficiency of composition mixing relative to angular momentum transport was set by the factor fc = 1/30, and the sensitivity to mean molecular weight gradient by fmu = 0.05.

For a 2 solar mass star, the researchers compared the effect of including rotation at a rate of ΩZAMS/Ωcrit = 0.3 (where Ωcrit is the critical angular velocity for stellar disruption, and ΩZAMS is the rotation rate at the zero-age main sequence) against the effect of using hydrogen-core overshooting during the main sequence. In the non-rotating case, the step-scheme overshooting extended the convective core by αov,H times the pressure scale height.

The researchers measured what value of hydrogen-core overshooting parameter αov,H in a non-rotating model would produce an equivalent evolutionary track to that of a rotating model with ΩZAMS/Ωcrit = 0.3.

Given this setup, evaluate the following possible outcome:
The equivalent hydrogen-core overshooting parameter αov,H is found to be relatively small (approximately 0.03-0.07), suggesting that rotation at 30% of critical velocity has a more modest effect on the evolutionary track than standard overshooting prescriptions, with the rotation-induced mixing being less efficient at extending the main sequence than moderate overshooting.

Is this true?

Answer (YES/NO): NO